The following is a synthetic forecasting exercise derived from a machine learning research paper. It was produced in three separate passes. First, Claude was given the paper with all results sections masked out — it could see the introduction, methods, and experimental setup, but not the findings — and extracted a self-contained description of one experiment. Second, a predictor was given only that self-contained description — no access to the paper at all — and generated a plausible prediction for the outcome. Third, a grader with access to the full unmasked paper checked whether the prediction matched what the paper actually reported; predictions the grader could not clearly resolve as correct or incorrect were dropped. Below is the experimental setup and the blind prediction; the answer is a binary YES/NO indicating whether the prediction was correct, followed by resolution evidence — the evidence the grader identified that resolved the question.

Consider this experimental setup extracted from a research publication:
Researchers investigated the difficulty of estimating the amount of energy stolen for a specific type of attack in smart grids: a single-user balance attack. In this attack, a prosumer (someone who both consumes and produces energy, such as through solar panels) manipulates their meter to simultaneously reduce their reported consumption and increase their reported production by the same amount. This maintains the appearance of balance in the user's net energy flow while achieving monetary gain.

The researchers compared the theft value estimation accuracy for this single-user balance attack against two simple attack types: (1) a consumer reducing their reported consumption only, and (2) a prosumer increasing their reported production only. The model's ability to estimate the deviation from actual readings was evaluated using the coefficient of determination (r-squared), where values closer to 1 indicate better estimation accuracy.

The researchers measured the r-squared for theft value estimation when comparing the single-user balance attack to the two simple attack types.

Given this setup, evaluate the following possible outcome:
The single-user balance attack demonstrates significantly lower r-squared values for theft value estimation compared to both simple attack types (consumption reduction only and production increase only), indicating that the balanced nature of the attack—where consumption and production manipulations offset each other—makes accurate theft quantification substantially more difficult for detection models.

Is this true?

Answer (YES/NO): NO